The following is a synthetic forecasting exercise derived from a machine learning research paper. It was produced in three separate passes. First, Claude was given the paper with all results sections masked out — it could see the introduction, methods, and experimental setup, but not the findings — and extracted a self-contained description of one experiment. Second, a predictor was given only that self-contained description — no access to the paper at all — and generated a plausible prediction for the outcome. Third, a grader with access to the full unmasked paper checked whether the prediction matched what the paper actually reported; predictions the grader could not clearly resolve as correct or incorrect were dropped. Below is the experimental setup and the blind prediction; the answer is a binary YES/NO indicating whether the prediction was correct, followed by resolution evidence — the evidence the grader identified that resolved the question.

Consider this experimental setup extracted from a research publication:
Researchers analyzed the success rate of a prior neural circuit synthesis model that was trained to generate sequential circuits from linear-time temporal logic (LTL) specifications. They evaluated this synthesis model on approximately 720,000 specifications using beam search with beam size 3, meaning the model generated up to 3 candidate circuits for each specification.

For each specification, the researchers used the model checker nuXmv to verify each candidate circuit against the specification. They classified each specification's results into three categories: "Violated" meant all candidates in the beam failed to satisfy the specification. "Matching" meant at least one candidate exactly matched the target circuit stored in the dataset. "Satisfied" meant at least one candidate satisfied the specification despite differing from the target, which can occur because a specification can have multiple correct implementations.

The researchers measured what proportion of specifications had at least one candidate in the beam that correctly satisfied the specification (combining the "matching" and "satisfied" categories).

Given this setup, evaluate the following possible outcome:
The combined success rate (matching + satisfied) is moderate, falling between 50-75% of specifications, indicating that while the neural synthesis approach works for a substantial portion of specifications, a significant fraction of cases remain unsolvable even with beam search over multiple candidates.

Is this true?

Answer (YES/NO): NO